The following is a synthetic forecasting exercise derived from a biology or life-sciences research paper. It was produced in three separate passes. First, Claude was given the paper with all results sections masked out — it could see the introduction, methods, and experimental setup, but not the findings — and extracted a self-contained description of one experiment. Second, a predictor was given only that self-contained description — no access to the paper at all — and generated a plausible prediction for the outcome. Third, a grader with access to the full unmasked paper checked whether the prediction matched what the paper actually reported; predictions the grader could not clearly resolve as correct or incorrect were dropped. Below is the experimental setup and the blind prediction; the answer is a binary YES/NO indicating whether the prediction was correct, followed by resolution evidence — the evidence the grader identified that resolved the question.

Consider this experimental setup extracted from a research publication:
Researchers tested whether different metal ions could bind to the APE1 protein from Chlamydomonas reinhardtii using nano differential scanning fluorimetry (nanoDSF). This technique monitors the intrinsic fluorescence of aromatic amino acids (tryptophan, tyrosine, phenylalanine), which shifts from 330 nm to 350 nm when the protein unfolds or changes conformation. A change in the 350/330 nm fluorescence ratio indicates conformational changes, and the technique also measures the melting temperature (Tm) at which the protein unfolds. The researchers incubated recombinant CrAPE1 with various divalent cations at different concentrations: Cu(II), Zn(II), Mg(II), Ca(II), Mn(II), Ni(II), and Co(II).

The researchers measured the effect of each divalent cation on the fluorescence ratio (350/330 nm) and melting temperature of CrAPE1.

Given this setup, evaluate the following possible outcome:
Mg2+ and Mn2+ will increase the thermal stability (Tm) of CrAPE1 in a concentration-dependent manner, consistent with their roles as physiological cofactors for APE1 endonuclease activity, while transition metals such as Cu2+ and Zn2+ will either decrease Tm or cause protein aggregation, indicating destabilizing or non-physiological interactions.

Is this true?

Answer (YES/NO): NO